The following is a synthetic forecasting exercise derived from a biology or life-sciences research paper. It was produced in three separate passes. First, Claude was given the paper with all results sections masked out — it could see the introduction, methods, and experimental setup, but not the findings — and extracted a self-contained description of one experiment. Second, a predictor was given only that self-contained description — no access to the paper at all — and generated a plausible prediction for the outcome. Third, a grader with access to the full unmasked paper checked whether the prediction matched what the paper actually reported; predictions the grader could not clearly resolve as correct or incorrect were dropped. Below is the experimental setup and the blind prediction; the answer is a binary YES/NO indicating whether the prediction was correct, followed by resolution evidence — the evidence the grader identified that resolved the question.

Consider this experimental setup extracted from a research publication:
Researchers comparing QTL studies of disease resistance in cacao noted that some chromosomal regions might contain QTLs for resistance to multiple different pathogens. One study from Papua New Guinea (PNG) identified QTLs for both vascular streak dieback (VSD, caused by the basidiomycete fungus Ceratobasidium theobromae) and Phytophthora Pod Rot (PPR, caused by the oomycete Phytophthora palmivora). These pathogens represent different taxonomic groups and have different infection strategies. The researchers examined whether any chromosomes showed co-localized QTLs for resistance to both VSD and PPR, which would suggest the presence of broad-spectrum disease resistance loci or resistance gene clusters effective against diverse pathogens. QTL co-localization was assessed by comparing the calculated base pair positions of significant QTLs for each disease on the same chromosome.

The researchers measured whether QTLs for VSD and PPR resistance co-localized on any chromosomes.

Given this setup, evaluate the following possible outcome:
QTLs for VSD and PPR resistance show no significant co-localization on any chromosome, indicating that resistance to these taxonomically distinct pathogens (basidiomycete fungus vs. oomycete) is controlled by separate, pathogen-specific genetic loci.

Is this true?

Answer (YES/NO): NO